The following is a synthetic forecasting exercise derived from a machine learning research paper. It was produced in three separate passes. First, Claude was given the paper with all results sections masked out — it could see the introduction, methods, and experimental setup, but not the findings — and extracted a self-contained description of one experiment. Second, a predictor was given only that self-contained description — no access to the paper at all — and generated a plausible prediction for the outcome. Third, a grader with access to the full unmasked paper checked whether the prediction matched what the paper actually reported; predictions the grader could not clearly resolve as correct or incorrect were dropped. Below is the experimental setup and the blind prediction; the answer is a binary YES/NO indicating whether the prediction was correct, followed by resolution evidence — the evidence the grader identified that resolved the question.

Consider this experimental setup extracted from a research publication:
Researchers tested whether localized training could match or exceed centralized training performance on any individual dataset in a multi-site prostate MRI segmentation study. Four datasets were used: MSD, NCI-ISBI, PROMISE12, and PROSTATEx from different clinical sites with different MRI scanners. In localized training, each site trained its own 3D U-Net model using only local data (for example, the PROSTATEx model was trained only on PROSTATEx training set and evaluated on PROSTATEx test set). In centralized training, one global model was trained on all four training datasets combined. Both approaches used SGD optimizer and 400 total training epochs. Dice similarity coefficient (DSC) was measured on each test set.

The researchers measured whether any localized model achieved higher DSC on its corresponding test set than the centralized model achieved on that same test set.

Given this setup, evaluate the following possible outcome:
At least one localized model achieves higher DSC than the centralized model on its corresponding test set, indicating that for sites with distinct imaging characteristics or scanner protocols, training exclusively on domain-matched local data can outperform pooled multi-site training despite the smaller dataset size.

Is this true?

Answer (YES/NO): YES